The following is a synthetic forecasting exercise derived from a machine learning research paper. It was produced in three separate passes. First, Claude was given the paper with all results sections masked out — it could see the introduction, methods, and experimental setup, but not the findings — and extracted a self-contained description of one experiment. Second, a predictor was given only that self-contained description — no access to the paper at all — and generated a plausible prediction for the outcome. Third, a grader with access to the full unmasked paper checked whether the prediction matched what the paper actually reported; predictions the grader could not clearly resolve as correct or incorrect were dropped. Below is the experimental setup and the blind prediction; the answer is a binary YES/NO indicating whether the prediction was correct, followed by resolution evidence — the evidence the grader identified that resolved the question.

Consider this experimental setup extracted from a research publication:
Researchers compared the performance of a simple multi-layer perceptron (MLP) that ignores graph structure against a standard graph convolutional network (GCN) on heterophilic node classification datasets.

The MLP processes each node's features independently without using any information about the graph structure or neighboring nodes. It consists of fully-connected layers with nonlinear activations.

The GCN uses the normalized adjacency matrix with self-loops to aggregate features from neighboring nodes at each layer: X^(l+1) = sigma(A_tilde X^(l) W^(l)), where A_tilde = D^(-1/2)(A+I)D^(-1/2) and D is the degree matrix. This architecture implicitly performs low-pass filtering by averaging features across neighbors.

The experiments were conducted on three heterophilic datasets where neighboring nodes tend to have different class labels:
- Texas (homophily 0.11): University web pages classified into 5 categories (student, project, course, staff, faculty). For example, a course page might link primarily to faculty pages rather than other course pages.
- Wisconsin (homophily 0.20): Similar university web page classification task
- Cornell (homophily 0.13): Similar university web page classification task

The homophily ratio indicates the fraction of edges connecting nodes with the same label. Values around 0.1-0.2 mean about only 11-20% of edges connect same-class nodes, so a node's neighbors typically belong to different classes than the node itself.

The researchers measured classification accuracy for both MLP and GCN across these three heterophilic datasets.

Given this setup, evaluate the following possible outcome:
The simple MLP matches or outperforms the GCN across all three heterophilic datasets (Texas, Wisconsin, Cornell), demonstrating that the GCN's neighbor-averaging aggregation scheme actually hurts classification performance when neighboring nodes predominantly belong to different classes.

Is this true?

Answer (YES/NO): YES